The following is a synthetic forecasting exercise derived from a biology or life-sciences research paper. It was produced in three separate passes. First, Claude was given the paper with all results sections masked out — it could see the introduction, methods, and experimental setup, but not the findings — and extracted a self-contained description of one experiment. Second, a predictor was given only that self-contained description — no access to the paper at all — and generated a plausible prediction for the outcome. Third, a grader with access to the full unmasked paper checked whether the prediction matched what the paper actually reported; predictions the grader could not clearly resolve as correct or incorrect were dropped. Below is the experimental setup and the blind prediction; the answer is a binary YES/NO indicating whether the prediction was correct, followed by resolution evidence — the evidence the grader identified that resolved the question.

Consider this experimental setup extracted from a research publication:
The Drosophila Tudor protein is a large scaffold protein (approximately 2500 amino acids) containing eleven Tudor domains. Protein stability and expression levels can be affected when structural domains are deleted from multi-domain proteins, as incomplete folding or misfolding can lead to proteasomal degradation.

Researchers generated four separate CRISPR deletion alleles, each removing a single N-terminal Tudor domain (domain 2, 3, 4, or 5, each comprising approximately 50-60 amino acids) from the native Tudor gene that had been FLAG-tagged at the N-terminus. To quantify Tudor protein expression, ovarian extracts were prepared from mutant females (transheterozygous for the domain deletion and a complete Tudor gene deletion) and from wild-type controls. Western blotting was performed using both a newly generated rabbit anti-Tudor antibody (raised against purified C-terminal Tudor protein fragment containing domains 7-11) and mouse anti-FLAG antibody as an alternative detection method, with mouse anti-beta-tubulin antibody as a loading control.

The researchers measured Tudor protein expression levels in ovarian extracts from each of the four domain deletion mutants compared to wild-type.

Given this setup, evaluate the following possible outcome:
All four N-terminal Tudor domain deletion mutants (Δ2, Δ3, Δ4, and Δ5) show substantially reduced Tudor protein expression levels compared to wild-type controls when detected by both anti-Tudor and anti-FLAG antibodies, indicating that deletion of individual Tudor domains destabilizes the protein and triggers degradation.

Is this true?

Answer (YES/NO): NO